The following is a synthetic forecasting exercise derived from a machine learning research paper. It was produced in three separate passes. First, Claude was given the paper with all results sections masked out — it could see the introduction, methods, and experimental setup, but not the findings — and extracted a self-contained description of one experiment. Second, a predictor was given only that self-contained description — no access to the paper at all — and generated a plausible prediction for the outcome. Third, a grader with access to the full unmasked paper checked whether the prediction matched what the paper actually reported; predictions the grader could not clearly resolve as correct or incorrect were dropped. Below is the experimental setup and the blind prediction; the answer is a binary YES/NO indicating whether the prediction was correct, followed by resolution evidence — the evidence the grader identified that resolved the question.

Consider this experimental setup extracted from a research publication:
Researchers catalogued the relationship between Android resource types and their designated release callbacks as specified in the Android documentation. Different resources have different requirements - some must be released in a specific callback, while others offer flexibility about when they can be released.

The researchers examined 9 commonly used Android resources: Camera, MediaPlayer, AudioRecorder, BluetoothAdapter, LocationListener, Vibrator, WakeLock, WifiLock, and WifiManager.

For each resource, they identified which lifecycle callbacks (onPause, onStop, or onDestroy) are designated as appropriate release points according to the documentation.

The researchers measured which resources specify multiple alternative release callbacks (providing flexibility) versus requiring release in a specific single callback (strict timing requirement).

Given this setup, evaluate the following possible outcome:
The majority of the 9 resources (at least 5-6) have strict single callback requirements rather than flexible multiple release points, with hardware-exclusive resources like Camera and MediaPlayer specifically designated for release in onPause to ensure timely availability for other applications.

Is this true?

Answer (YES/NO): NO